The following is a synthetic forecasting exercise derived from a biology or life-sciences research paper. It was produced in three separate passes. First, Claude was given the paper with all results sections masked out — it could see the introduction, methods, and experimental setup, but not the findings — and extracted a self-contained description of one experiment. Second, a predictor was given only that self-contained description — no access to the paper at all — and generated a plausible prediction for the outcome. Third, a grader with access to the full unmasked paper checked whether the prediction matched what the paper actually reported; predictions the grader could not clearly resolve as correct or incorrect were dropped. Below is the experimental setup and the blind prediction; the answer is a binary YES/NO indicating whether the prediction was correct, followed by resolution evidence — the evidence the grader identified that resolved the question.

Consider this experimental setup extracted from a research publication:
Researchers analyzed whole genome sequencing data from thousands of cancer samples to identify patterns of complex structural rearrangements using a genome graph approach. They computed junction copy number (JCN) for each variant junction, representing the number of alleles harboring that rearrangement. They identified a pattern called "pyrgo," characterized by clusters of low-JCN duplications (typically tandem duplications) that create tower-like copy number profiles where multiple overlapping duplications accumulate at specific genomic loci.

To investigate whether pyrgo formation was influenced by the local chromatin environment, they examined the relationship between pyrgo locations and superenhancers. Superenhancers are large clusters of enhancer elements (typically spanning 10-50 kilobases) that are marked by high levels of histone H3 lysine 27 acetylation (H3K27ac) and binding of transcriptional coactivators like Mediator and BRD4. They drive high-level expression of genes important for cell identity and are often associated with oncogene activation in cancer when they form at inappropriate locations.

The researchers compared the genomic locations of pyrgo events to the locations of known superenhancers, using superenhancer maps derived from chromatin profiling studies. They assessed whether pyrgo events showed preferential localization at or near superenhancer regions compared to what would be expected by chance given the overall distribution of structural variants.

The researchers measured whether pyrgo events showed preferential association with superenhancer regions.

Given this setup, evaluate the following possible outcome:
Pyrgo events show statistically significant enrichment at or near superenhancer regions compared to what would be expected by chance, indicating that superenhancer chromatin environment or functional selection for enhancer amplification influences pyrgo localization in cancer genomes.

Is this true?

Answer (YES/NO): YES